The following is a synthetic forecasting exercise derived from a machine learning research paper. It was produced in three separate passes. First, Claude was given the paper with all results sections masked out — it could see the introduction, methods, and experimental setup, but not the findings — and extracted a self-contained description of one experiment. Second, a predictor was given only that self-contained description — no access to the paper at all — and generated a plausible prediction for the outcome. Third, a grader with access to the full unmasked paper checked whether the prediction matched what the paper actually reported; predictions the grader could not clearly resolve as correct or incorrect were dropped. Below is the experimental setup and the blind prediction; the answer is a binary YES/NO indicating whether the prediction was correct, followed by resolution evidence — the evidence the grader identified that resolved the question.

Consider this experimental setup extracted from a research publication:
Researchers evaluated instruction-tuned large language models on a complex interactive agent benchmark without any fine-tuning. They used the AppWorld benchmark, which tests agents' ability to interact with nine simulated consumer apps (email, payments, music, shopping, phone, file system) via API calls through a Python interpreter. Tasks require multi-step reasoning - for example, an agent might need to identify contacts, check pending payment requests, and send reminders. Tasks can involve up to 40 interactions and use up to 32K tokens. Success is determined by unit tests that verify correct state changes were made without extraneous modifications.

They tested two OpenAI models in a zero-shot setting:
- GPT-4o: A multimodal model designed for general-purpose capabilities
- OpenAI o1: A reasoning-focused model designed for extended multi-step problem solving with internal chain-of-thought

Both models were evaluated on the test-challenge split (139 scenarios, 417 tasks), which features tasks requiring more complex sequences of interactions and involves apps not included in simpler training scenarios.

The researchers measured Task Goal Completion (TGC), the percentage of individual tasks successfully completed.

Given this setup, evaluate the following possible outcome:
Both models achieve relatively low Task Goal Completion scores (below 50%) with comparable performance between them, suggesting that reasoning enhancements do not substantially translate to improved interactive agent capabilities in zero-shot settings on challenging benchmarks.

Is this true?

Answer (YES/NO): NO